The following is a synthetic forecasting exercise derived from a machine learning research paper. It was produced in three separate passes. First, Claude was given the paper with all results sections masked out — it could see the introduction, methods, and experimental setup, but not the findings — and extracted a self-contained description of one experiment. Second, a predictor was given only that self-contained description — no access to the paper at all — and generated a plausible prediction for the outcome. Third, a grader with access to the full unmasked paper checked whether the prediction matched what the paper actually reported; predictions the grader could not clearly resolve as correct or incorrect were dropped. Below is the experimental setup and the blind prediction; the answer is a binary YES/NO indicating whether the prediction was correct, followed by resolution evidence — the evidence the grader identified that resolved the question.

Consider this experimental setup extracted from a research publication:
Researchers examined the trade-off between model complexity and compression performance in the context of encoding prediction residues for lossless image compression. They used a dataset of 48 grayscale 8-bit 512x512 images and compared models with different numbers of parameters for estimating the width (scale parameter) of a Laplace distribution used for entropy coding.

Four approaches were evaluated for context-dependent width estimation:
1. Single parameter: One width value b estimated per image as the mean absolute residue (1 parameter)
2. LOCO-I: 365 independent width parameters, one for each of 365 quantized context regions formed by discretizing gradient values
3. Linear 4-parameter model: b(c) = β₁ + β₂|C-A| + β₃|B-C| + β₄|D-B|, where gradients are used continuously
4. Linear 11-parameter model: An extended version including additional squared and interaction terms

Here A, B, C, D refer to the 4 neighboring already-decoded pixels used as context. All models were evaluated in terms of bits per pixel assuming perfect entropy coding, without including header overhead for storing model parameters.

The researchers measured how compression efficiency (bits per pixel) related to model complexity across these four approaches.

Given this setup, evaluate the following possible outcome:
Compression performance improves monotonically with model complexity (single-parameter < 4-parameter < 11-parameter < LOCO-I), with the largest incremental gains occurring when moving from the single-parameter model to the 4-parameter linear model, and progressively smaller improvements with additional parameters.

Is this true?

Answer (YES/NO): NO